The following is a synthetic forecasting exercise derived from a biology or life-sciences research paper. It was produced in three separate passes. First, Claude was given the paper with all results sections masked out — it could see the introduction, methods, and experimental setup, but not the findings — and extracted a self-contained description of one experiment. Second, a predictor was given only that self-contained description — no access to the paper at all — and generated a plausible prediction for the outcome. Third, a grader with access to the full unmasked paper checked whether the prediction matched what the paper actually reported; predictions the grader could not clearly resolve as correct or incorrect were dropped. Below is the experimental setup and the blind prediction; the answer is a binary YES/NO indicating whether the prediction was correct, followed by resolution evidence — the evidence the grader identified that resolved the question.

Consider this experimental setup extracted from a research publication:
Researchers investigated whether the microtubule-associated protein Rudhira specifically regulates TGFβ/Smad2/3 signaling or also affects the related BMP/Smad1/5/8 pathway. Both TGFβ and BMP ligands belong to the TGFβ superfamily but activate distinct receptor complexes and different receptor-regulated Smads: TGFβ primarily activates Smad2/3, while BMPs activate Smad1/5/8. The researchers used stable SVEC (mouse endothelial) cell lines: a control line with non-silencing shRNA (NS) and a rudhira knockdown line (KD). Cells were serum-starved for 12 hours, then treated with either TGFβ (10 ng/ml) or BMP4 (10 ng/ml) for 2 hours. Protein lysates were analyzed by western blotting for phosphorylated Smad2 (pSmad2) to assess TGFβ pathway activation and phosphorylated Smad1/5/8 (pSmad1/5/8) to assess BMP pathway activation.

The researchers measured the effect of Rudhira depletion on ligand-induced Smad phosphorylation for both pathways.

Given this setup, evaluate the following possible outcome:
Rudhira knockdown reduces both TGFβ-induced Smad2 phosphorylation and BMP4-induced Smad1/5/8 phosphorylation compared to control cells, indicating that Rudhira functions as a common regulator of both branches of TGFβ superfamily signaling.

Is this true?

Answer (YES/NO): NO